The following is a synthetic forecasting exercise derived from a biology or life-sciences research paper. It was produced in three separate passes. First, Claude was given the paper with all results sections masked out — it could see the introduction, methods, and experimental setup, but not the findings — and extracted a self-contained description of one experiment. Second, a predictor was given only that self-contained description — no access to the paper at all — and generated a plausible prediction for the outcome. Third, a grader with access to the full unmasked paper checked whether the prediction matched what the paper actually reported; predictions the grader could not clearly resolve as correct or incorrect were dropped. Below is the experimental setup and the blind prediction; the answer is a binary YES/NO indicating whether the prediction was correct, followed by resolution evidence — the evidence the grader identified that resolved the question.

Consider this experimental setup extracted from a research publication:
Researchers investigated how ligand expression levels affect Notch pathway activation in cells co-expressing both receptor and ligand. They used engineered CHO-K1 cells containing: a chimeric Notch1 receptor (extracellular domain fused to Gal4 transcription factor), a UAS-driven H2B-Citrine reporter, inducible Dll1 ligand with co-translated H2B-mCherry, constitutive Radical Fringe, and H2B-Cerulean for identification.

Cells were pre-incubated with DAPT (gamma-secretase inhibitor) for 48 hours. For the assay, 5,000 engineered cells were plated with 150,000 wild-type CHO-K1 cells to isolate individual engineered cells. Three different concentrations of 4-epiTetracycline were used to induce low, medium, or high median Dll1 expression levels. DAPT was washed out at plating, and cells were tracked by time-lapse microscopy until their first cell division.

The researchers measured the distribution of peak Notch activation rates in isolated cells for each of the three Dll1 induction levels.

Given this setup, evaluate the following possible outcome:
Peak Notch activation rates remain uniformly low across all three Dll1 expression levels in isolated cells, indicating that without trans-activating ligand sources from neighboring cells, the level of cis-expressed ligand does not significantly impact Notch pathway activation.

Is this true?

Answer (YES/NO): NO